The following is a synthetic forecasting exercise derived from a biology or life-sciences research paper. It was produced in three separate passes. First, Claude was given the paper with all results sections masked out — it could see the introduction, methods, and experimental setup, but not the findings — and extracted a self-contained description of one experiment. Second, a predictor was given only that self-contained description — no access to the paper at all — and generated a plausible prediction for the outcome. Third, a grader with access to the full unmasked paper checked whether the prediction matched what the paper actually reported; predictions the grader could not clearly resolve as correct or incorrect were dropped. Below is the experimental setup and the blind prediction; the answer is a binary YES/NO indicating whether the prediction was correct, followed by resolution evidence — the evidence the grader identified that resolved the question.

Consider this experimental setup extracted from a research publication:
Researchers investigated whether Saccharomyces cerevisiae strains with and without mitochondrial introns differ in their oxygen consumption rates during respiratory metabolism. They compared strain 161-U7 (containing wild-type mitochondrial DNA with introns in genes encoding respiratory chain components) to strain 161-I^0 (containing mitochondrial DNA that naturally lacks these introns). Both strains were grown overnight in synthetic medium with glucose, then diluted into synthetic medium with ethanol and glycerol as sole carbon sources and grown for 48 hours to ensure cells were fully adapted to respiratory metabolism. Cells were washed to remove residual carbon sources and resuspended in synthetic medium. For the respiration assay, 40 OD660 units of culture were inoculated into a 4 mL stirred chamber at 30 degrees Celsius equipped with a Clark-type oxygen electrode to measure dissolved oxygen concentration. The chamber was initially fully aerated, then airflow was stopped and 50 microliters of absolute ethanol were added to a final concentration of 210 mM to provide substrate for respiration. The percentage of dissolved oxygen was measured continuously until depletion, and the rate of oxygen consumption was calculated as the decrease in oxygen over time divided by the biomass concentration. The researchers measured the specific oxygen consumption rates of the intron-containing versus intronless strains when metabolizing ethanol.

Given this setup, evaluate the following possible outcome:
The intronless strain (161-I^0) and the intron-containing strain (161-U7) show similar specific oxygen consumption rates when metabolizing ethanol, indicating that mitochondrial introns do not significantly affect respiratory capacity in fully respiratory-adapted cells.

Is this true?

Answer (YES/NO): YES